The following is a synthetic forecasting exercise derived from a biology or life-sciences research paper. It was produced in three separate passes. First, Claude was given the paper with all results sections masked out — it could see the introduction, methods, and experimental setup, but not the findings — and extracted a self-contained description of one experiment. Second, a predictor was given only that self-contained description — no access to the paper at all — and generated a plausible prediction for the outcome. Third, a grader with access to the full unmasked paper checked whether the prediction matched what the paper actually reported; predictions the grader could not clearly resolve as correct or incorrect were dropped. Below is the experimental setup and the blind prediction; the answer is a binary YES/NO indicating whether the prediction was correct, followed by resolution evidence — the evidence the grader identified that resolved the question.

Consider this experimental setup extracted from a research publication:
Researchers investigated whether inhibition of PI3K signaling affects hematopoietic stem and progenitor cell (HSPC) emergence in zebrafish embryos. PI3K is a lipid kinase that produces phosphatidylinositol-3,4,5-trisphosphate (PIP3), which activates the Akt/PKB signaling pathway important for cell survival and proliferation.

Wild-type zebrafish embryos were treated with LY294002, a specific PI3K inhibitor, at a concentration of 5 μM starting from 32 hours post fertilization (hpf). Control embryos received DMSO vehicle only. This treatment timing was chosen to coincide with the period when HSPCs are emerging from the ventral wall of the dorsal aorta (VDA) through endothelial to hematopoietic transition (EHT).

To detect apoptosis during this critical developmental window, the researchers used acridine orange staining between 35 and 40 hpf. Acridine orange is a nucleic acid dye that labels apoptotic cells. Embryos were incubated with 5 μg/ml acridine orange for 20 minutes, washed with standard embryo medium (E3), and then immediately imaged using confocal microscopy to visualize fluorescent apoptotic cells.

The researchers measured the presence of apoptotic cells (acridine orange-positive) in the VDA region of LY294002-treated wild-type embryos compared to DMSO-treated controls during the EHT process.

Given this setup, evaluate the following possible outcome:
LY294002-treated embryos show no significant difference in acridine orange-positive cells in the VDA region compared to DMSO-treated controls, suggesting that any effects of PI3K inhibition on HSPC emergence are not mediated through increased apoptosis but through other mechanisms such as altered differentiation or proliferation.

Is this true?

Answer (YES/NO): NO